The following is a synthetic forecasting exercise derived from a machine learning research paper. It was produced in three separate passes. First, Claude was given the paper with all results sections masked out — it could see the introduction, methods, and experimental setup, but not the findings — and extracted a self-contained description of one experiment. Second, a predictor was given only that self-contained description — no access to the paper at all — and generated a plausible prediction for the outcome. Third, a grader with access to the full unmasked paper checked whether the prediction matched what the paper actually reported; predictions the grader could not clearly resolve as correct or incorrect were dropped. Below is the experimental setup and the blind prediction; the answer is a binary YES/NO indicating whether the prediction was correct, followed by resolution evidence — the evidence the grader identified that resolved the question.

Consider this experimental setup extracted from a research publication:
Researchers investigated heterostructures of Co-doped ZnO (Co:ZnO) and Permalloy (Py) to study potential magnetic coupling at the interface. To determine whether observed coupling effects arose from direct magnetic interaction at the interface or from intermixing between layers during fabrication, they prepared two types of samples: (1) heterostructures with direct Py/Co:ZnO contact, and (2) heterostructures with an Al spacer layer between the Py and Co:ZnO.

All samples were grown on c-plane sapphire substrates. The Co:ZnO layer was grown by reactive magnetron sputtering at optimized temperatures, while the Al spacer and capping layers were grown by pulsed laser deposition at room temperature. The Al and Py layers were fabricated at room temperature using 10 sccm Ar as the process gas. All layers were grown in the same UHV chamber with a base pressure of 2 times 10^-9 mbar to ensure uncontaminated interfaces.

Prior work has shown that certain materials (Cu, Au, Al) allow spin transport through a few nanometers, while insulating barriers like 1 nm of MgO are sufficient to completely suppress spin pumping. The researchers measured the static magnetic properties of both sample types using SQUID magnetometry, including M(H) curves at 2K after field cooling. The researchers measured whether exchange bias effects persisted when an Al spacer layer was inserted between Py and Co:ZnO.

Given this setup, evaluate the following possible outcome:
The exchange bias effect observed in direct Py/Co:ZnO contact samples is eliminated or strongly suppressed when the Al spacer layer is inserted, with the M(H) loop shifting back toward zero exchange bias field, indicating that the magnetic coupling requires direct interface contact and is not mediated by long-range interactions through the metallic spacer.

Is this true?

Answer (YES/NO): YES